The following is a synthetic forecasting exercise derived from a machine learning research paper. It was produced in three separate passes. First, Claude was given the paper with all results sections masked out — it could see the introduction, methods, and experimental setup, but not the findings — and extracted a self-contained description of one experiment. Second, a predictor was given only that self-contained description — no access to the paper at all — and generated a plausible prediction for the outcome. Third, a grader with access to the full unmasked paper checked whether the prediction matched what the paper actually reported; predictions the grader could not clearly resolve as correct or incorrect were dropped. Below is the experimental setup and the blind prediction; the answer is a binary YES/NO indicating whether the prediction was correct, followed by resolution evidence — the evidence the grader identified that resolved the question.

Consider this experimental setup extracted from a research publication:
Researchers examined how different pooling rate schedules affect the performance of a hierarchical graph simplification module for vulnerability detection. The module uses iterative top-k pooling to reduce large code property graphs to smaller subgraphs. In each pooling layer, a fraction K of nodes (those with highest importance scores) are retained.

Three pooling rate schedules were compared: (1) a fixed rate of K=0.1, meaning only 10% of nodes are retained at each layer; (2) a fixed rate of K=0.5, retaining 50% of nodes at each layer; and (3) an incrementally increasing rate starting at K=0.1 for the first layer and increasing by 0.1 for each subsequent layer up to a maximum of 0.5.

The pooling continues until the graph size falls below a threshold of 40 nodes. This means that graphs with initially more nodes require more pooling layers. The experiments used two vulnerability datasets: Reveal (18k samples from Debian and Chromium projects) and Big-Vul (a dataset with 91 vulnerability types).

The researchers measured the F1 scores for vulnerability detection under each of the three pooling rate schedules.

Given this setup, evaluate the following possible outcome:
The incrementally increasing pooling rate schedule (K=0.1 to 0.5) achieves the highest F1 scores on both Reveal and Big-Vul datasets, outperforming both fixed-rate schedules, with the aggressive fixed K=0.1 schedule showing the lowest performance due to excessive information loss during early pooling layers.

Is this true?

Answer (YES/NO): YES